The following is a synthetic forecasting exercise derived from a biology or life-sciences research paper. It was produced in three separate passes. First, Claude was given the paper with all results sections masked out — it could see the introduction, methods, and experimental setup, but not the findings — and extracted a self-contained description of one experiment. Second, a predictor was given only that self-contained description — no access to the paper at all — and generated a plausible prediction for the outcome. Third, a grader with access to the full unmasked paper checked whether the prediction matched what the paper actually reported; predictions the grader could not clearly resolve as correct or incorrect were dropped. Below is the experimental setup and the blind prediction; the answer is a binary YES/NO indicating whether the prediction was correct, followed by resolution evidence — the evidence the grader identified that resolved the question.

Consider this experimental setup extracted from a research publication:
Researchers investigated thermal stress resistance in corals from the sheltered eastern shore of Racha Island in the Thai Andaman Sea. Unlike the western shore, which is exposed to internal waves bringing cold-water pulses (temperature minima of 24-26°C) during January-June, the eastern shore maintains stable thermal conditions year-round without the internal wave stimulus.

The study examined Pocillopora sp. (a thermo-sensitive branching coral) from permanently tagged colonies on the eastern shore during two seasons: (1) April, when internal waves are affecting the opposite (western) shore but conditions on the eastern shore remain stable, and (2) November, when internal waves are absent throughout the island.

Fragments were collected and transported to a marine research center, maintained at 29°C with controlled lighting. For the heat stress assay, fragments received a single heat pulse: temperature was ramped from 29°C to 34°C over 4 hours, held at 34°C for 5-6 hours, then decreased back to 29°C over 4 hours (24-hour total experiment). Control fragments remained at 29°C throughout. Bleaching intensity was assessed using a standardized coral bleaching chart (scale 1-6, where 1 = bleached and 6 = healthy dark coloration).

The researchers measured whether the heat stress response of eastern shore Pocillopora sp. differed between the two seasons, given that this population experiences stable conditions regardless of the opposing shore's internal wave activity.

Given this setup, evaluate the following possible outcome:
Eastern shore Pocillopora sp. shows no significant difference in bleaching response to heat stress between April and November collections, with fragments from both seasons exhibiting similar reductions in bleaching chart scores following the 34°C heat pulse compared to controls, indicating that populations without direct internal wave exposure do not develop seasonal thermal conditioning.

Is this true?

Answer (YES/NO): YES